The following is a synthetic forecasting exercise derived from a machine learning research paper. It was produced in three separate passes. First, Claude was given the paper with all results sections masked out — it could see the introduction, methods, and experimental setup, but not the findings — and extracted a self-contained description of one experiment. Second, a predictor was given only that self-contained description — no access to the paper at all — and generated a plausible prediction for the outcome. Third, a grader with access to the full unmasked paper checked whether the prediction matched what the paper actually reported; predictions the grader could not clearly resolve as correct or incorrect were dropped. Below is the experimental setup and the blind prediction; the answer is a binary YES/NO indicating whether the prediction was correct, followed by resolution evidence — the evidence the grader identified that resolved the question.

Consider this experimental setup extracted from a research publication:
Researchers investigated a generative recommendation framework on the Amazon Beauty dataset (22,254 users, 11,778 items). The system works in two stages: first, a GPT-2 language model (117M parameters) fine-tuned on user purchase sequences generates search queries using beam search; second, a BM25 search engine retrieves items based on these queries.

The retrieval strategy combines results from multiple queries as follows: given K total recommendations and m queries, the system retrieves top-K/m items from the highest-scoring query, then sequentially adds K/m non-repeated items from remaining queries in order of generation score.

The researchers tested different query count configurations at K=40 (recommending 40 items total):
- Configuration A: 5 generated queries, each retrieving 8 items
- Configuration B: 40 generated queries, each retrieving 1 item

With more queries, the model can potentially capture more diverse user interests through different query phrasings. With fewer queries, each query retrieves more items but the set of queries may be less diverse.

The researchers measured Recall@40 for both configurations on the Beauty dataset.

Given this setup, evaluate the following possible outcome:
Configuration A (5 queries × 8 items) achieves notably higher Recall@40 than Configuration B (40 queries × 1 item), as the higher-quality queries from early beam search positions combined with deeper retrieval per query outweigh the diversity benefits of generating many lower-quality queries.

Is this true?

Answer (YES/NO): NO